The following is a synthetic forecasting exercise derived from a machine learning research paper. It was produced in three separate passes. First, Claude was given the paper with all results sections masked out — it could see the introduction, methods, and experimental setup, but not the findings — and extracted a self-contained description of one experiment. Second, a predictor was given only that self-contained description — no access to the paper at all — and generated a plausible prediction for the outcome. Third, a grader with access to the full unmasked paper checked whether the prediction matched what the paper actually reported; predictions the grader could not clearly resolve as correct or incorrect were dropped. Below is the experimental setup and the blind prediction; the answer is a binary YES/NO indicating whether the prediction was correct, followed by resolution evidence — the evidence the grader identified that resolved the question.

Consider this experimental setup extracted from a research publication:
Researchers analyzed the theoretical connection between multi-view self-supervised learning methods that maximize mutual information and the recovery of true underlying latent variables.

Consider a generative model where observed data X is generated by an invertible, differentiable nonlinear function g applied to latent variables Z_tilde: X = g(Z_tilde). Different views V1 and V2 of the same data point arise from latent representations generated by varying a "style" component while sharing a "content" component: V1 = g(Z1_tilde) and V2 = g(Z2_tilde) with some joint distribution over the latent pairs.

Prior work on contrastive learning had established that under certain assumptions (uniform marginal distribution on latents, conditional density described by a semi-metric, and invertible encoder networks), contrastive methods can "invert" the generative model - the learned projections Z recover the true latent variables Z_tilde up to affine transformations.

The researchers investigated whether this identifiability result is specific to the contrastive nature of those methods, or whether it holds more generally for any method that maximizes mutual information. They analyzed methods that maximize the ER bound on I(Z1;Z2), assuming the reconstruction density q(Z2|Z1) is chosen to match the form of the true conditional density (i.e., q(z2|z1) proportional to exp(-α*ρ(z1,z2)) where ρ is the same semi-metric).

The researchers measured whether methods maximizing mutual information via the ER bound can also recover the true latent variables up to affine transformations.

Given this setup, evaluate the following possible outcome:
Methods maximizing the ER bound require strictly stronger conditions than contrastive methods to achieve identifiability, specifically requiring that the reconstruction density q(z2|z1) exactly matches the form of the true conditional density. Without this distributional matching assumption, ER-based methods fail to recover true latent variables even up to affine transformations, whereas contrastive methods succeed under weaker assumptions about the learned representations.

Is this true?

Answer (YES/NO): NO